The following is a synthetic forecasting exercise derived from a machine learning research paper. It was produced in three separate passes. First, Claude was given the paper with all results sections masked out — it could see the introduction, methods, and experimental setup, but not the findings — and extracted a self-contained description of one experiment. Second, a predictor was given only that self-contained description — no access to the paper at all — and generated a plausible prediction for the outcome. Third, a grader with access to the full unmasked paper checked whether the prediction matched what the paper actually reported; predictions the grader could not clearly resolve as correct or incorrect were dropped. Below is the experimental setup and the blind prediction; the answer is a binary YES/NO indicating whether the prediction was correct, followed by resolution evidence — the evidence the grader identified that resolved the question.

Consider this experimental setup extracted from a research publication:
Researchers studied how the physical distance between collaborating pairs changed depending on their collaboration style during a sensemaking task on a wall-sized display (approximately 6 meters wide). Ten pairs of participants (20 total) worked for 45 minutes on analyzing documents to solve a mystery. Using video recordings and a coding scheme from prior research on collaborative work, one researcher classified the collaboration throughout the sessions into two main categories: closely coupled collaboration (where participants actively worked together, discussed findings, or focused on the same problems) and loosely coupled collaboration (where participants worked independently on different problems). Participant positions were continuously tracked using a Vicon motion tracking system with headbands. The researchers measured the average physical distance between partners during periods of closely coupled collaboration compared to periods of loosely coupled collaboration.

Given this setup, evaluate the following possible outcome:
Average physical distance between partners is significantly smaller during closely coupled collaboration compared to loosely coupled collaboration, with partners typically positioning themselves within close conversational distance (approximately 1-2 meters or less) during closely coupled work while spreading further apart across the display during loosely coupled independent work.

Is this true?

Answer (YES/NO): YES